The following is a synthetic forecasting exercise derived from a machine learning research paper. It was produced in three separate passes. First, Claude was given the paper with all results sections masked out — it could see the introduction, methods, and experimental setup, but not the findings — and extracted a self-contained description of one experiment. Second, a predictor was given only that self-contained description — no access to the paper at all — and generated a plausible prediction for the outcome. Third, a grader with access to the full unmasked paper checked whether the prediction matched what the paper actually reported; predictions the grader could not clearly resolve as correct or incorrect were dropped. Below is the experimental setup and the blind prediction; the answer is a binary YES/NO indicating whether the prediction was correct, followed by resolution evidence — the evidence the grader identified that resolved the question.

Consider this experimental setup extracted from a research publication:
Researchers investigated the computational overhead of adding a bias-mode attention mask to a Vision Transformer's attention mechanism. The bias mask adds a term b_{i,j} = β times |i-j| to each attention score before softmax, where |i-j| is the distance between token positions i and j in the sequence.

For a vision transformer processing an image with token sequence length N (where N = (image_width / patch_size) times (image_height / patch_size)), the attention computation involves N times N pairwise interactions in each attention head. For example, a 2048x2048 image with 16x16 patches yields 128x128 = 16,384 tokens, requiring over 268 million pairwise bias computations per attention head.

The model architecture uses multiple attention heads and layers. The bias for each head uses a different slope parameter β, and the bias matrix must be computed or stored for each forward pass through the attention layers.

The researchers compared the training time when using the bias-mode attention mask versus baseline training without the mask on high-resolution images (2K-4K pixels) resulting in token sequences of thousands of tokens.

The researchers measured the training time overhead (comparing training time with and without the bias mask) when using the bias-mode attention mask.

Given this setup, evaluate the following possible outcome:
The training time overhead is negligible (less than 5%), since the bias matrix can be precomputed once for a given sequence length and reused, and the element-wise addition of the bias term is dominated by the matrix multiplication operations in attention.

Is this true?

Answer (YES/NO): YES